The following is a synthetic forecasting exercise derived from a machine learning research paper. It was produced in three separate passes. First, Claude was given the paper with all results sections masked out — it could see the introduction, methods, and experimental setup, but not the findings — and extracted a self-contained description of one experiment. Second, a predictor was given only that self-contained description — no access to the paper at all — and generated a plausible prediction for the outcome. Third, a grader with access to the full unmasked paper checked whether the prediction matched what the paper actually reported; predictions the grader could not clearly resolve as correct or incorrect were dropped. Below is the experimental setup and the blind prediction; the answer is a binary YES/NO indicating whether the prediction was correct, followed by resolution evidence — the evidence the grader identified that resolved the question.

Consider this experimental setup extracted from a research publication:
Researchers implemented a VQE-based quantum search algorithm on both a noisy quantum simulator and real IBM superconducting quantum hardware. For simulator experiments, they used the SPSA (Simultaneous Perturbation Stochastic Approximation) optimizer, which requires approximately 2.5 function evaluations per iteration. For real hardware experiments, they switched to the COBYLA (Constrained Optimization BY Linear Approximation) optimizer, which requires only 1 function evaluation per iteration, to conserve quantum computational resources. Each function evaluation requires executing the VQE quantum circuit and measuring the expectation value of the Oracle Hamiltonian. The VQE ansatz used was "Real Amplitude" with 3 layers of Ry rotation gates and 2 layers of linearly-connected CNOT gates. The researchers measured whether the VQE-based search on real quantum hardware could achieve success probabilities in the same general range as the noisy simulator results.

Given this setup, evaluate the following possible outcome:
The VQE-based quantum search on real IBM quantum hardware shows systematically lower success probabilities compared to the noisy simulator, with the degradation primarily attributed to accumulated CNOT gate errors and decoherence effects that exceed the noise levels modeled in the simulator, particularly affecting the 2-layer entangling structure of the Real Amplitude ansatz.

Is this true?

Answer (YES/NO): NO